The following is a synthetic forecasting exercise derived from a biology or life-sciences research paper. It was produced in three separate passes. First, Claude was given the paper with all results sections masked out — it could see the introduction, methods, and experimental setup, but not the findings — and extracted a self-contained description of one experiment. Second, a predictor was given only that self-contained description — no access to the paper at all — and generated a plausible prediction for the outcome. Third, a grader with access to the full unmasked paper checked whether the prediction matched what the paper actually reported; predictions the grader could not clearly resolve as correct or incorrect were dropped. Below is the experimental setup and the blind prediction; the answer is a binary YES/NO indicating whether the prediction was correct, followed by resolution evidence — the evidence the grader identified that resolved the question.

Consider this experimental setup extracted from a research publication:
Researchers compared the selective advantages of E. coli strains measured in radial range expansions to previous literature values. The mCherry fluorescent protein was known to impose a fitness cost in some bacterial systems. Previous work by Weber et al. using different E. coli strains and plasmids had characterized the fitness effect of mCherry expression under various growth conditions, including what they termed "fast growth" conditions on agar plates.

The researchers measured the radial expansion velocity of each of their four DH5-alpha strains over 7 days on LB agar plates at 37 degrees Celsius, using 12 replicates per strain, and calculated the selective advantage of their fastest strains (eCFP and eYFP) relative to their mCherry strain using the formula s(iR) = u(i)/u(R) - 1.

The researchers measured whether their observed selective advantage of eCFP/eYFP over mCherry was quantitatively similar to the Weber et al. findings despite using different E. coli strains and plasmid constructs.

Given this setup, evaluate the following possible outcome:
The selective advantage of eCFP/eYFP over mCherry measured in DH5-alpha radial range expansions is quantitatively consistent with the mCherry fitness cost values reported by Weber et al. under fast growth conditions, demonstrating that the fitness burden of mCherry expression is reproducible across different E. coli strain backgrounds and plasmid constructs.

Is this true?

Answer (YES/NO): YES